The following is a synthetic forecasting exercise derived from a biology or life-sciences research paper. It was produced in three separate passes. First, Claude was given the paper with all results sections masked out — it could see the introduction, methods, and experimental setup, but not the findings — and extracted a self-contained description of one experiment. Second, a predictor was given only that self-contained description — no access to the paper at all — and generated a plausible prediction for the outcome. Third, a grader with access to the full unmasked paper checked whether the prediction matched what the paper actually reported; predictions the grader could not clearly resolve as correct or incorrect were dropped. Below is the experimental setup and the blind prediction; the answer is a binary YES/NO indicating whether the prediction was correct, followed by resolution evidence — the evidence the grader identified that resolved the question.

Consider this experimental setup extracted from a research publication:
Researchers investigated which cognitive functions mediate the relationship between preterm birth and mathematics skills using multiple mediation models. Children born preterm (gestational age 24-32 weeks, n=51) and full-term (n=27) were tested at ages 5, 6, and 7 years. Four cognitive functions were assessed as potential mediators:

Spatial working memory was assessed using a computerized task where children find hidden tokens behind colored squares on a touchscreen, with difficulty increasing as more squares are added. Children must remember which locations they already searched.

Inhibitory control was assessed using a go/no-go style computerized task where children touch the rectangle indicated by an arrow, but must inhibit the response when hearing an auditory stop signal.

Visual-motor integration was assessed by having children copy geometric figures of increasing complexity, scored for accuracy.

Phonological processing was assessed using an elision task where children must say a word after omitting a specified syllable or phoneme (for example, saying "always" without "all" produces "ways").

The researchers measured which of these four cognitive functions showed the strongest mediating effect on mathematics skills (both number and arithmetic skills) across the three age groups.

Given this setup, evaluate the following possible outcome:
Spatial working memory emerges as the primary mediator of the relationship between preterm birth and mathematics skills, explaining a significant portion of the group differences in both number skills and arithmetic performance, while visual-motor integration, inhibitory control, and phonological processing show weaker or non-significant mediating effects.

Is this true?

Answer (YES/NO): NO